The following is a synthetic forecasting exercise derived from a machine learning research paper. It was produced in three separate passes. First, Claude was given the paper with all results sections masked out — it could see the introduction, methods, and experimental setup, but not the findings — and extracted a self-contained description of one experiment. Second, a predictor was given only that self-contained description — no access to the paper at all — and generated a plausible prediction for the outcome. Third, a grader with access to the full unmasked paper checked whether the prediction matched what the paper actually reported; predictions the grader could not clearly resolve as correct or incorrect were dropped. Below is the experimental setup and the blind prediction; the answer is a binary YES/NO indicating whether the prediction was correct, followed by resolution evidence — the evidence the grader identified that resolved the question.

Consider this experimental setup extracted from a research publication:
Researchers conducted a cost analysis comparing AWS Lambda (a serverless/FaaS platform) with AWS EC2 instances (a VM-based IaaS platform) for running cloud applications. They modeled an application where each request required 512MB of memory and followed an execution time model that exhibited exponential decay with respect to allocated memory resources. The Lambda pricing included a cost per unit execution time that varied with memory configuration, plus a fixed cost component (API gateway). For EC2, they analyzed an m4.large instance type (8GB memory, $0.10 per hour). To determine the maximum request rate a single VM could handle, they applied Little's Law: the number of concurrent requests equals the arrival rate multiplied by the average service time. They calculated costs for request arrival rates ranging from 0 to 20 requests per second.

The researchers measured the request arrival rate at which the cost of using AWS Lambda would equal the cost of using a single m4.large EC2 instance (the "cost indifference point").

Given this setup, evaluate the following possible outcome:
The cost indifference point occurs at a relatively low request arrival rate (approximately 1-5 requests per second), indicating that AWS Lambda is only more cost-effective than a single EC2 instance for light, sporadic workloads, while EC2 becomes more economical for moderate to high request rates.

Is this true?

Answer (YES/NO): YES